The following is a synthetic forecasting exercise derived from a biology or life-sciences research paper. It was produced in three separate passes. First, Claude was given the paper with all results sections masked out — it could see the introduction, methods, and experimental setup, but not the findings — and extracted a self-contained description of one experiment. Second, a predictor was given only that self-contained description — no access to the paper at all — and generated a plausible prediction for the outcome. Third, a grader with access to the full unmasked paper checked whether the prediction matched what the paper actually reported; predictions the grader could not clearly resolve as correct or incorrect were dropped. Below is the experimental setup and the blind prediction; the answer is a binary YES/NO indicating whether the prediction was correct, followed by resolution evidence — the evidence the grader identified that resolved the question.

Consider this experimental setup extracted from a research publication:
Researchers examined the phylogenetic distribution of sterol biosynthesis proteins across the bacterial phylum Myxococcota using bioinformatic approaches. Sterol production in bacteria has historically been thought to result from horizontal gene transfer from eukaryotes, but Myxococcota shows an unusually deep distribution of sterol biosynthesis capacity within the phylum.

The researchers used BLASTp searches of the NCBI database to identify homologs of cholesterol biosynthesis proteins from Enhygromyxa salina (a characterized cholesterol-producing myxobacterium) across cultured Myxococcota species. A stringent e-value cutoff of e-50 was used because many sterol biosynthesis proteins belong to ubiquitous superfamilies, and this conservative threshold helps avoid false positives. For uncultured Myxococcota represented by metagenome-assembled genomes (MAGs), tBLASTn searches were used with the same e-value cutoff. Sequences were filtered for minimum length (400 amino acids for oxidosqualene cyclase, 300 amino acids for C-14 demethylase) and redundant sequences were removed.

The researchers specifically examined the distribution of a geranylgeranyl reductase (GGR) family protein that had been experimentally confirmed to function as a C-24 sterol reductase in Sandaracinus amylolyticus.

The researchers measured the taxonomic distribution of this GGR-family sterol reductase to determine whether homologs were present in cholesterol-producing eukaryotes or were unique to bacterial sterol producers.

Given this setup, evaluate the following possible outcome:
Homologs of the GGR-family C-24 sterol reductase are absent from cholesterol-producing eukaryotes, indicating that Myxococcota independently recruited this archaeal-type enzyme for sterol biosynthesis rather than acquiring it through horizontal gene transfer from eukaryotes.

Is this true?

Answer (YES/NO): NO